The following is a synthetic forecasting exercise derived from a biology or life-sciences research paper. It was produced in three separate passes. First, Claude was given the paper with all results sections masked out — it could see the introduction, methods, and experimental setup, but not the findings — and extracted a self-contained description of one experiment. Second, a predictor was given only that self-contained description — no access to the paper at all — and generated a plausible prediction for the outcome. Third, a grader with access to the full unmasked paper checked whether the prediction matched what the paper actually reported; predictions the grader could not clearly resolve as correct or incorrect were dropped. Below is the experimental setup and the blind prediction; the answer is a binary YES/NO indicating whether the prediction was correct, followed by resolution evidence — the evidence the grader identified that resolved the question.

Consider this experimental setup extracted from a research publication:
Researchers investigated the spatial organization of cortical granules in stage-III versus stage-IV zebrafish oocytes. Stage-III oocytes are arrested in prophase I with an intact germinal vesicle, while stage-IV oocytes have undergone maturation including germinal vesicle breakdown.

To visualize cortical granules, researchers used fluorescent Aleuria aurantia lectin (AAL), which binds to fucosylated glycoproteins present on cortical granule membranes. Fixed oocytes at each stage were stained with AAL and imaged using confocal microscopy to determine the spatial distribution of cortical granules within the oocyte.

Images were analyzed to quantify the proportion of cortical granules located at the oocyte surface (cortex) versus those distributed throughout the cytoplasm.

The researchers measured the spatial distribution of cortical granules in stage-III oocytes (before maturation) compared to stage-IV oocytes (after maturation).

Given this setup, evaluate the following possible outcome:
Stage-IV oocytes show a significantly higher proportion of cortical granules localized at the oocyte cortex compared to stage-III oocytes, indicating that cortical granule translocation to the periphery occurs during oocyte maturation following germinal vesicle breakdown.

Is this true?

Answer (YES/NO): YES